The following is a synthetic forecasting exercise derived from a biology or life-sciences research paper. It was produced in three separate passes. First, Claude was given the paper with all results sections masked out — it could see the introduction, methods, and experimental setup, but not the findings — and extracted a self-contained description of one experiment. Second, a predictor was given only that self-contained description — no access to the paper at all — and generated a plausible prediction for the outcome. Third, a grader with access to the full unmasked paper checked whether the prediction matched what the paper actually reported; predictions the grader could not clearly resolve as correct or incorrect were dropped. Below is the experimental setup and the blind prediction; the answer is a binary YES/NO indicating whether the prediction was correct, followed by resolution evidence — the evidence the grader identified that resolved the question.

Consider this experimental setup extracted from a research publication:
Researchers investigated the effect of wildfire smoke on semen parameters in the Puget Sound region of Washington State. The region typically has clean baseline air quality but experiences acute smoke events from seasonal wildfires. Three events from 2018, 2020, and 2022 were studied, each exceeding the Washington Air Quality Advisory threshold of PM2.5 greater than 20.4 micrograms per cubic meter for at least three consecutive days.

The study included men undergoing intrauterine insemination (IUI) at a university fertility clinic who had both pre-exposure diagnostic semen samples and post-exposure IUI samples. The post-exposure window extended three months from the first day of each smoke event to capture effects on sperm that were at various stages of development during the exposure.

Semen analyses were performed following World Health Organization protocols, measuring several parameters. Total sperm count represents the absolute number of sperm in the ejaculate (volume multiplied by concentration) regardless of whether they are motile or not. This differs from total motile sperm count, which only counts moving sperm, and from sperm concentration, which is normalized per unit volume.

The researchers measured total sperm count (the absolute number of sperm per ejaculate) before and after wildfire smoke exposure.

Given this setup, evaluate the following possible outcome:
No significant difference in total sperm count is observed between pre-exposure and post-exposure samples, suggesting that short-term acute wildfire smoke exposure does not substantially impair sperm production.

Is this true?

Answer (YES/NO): NO